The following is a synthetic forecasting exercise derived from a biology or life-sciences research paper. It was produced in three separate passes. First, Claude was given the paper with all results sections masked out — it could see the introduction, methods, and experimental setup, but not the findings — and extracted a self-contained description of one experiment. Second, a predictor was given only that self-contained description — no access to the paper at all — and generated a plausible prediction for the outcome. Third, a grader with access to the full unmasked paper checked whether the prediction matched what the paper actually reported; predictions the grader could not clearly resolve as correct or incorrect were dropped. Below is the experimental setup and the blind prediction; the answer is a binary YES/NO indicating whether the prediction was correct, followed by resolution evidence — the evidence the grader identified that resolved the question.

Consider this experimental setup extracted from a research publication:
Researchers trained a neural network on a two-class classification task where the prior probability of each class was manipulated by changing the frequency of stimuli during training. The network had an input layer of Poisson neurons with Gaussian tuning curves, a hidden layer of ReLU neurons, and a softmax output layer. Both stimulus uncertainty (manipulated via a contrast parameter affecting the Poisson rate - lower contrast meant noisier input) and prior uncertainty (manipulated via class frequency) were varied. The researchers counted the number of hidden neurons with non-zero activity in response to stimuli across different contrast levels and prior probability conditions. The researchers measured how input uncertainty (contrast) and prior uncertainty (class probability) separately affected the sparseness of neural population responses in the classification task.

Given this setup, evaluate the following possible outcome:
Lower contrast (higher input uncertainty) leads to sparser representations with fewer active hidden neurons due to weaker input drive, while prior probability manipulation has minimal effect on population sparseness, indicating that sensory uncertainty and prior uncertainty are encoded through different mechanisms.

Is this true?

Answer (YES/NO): NO